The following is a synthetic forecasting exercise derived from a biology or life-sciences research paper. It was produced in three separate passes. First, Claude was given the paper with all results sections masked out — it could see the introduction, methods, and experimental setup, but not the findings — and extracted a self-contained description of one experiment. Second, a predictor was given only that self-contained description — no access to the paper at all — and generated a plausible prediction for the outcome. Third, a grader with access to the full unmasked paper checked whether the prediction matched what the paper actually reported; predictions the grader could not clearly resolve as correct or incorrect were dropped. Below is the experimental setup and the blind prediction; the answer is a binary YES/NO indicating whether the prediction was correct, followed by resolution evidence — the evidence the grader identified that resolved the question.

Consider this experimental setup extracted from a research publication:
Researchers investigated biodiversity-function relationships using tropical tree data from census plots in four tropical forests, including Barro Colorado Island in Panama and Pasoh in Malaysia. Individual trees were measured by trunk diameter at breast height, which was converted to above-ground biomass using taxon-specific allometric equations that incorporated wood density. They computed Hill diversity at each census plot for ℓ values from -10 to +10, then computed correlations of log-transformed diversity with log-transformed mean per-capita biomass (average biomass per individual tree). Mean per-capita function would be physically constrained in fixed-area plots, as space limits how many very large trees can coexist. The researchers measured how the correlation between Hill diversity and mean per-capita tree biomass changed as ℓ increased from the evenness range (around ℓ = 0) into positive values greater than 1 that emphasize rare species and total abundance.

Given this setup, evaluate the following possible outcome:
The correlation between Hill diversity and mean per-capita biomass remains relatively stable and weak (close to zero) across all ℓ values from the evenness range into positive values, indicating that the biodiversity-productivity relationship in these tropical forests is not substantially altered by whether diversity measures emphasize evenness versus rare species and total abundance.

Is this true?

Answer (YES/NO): NO